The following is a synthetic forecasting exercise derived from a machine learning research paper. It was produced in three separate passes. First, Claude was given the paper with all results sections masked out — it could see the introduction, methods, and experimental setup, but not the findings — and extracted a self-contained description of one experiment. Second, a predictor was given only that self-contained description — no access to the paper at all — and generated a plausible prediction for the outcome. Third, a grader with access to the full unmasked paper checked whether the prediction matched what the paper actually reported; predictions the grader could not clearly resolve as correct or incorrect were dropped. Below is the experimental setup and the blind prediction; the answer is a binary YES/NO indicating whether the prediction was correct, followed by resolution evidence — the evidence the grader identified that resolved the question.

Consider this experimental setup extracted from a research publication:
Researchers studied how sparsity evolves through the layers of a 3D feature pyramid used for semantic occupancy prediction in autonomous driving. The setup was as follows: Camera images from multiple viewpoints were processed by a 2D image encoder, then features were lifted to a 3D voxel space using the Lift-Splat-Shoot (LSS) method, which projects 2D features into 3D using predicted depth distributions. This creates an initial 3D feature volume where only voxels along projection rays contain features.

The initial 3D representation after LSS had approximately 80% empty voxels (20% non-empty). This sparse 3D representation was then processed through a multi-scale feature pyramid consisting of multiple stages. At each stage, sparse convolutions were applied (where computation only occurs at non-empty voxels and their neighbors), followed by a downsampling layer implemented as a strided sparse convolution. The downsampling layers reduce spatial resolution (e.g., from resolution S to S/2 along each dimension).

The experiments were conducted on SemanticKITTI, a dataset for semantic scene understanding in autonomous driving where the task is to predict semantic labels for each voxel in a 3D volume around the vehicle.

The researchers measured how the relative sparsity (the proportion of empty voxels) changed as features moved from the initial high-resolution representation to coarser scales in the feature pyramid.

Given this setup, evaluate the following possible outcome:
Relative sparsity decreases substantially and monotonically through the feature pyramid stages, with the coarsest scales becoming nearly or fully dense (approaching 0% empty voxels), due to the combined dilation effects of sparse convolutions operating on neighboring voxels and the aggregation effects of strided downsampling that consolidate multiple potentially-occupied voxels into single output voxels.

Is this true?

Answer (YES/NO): NO